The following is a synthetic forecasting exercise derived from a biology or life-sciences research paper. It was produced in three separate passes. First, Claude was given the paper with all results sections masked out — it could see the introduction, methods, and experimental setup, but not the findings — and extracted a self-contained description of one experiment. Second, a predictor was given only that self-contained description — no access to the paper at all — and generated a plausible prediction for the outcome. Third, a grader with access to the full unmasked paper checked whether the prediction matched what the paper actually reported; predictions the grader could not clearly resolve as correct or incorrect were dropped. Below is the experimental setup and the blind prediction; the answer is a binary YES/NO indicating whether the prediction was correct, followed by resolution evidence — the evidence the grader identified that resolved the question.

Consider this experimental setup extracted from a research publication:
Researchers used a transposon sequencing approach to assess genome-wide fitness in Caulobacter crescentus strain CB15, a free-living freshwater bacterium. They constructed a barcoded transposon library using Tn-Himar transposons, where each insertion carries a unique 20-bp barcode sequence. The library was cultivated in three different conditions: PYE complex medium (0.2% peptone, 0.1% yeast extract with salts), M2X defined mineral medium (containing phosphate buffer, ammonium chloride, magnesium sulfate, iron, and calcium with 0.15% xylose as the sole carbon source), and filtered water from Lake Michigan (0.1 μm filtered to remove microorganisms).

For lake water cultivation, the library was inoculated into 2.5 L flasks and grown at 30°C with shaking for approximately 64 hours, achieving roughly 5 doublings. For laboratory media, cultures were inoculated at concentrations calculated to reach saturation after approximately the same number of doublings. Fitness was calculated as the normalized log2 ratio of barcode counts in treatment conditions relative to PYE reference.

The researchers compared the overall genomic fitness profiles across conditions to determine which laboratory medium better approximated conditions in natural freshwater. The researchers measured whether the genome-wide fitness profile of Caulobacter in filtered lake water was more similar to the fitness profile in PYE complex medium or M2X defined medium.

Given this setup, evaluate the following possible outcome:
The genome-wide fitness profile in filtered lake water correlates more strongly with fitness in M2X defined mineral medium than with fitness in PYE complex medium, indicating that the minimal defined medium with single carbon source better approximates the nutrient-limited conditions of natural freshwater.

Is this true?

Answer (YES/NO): NO